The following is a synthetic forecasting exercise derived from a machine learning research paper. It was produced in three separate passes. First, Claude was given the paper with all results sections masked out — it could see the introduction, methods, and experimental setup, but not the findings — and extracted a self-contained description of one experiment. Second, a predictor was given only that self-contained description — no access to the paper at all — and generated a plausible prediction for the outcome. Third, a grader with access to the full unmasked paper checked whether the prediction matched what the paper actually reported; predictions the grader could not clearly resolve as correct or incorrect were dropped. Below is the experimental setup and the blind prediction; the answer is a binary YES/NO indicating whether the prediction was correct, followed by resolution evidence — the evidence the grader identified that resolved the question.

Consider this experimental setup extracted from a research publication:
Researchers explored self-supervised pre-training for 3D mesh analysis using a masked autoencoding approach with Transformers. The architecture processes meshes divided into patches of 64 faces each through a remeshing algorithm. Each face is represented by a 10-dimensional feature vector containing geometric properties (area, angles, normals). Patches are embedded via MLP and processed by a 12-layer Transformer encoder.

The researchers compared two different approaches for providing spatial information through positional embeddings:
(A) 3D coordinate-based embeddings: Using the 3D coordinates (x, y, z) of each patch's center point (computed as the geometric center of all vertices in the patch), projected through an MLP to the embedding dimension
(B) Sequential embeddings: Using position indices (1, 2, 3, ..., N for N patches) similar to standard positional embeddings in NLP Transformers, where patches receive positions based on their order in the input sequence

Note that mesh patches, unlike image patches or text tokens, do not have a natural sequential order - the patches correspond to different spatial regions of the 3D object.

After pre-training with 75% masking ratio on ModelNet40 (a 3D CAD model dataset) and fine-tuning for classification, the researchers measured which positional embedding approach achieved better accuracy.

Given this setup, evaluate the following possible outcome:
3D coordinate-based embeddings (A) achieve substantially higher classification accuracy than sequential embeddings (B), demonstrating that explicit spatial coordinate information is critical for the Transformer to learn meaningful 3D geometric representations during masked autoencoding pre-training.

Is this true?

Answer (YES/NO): YES